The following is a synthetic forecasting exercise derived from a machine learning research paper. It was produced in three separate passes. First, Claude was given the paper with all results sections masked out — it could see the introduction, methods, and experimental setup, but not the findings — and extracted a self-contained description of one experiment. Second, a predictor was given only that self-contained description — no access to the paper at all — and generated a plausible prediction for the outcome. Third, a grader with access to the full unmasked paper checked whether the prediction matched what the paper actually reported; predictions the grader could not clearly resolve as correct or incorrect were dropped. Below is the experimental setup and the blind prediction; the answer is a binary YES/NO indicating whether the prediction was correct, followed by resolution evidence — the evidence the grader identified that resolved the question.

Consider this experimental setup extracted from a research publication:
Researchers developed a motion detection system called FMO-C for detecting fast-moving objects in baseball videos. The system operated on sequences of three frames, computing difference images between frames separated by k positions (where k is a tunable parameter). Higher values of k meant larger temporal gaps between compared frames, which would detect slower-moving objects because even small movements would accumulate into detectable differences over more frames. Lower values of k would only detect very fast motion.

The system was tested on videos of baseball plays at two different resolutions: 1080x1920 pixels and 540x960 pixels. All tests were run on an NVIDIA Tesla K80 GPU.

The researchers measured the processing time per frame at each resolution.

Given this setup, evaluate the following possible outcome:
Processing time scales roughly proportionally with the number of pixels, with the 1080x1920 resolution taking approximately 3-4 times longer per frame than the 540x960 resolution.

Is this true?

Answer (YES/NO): YES